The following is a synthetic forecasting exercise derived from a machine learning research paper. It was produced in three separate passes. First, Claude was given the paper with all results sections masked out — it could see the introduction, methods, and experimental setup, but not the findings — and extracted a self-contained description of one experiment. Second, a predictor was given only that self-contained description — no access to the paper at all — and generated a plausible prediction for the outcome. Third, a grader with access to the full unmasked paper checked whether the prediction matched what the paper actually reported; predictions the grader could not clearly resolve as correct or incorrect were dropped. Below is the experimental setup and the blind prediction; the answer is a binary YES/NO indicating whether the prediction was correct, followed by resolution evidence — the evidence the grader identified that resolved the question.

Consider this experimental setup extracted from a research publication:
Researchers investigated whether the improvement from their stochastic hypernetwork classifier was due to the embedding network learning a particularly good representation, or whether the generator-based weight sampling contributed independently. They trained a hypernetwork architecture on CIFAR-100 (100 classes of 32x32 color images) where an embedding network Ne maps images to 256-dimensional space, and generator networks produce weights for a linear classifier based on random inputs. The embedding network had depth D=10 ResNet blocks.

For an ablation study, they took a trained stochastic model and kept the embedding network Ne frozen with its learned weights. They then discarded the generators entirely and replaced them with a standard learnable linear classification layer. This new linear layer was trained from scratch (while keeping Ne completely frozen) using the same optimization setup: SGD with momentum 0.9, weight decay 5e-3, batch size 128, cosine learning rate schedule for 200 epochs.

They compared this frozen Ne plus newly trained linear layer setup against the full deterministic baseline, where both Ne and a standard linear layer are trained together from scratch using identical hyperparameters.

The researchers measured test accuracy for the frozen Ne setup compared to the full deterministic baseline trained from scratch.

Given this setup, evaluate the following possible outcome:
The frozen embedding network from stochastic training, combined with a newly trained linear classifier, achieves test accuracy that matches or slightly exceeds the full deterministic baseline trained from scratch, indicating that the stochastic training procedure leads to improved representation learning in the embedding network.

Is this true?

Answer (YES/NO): YES